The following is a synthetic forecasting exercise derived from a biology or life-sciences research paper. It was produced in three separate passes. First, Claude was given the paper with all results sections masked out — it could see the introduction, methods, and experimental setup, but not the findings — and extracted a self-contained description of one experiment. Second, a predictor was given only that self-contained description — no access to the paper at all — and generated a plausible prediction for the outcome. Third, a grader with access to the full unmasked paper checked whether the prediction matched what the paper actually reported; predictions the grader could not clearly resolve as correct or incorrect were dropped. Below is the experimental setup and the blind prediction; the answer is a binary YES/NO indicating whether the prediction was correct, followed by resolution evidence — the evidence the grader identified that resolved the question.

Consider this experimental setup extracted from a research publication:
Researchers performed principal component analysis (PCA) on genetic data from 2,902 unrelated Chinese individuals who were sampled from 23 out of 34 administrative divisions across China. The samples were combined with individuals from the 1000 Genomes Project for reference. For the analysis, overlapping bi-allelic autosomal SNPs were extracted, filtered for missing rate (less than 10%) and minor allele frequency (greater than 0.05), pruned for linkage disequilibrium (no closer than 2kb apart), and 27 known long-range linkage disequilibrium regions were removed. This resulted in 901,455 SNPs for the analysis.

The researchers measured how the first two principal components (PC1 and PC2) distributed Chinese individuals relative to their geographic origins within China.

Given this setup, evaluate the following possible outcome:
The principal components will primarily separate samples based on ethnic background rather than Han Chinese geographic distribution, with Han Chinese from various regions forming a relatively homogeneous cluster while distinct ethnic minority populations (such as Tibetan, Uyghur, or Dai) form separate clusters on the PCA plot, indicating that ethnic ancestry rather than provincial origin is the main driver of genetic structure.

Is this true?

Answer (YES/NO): NO